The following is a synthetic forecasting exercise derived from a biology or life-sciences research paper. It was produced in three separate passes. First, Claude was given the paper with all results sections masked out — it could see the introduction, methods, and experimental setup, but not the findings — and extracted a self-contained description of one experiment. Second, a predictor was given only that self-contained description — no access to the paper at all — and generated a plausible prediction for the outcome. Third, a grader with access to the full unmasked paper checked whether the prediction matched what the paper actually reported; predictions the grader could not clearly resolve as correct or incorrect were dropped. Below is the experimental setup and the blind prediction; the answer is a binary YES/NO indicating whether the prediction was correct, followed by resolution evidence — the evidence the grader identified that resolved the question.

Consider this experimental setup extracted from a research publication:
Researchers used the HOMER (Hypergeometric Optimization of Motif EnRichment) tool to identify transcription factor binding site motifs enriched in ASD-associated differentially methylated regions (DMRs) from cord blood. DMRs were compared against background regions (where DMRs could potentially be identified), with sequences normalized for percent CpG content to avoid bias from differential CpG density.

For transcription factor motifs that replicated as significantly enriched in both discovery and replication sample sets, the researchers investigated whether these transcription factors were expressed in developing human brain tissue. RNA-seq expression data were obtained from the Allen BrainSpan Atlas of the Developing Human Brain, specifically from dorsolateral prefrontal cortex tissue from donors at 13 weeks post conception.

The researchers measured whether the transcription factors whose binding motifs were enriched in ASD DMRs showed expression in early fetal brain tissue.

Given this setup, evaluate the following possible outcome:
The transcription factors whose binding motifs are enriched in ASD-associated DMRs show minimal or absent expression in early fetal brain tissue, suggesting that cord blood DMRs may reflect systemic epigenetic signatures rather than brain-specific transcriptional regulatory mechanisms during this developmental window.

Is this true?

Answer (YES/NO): NO